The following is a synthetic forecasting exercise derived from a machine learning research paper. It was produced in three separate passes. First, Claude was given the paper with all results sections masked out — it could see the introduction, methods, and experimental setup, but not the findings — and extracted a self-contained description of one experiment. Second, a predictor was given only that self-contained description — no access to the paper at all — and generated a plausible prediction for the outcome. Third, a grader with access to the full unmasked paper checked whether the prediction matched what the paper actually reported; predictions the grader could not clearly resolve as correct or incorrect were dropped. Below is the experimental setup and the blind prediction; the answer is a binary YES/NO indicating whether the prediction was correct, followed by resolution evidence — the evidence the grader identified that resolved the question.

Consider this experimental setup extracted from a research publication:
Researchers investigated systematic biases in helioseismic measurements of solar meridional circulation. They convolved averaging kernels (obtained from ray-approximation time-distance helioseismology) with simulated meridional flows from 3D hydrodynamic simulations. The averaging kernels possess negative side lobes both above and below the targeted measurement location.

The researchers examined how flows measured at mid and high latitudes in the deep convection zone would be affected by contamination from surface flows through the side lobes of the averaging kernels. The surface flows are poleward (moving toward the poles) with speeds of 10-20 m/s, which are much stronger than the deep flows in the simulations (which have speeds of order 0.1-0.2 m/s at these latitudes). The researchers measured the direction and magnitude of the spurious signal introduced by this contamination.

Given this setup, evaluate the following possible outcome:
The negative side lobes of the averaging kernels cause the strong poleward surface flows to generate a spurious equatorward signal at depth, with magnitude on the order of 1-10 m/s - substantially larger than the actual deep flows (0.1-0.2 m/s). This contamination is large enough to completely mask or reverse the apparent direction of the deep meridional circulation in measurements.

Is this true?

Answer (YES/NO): YES